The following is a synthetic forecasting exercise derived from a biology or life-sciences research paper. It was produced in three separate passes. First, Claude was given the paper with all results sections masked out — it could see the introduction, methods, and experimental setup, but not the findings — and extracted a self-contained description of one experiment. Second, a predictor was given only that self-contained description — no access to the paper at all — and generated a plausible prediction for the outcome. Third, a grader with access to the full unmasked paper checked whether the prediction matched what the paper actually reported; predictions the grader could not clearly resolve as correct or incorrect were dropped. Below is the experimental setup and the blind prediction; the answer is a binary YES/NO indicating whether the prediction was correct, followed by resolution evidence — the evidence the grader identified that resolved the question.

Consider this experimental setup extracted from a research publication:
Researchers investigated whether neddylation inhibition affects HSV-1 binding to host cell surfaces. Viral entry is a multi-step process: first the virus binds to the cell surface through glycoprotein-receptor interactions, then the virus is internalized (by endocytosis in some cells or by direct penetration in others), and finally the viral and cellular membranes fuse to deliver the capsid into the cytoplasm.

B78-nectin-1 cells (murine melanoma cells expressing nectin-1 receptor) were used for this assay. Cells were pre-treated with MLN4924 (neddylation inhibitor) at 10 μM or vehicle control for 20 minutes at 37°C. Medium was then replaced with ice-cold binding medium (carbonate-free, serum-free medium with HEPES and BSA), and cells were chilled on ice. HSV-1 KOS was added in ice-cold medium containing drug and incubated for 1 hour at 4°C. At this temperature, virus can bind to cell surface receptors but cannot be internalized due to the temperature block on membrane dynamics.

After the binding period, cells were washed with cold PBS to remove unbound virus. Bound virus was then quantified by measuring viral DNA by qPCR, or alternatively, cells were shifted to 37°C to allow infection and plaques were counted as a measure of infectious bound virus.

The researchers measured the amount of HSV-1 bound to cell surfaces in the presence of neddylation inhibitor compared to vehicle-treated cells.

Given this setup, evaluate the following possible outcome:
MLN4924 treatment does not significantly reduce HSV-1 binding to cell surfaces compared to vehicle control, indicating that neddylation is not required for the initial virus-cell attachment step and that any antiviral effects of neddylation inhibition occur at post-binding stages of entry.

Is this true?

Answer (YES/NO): YES